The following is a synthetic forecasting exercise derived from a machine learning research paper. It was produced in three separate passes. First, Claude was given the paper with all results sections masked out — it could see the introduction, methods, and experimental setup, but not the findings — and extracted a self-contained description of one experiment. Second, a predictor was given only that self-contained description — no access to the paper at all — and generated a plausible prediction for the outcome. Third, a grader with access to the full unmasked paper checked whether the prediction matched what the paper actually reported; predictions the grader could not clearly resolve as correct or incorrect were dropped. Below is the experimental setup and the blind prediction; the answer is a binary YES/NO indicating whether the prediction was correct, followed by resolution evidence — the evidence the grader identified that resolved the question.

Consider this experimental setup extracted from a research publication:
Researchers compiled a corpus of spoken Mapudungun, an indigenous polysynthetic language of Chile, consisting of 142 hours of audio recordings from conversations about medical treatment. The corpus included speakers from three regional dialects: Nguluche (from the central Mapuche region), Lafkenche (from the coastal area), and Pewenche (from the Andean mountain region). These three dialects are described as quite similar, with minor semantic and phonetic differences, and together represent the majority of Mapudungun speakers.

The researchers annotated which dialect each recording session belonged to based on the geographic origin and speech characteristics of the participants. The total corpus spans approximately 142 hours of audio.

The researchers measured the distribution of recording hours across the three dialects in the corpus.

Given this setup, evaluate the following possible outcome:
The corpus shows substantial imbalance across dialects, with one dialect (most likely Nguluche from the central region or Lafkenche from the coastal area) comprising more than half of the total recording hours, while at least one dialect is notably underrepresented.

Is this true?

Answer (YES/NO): YES